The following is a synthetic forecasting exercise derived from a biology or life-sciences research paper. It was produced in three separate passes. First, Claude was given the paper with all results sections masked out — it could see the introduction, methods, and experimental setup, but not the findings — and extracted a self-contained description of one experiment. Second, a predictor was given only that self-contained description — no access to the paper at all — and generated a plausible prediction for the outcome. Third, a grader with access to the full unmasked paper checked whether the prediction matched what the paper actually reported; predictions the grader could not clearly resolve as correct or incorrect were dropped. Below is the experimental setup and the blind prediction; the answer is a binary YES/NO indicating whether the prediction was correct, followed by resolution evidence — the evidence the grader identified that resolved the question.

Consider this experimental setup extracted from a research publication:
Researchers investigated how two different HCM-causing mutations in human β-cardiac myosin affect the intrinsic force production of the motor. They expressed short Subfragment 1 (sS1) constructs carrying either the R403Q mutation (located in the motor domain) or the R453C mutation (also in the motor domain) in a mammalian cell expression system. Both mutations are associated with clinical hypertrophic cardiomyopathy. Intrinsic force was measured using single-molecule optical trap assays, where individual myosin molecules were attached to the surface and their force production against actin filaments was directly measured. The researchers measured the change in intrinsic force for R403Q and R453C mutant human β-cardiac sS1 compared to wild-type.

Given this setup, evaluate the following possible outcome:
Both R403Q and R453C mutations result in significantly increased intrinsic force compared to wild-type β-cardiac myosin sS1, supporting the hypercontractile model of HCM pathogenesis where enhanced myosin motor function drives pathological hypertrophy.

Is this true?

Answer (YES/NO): NO